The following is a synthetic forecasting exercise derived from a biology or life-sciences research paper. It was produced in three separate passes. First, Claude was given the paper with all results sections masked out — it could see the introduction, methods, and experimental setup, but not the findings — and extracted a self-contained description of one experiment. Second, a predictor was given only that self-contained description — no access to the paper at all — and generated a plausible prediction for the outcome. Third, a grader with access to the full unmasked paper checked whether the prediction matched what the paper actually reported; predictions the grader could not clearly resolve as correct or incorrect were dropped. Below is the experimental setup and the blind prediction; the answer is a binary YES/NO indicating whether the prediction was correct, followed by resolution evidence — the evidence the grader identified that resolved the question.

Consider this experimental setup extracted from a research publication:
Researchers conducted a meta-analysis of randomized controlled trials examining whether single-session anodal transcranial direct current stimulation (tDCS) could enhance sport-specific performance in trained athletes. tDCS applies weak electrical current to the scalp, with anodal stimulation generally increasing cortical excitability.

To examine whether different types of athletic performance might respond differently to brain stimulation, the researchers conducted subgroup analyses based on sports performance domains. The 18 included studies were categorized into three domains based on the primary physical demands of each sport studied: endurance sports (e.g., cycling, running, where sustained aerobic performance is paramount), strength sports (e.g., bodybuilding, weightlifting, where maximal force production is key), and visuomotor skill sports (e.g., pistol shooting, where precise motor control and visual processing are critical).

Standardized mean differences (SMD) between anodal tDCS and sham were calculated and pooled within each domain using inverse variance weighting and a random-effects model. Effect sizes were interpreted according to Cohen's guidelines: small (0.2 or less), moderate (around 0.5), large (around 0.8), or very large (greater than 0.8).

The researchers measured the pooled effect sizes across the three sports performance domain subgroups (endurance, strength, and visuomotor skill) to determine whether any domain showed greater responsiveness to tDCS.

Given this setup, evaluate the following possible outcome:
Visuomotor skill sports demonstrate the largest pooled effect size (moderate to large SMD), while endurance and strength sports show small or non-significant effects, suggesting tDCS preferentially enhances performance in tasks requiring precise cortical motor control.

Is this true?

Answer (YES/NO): NO